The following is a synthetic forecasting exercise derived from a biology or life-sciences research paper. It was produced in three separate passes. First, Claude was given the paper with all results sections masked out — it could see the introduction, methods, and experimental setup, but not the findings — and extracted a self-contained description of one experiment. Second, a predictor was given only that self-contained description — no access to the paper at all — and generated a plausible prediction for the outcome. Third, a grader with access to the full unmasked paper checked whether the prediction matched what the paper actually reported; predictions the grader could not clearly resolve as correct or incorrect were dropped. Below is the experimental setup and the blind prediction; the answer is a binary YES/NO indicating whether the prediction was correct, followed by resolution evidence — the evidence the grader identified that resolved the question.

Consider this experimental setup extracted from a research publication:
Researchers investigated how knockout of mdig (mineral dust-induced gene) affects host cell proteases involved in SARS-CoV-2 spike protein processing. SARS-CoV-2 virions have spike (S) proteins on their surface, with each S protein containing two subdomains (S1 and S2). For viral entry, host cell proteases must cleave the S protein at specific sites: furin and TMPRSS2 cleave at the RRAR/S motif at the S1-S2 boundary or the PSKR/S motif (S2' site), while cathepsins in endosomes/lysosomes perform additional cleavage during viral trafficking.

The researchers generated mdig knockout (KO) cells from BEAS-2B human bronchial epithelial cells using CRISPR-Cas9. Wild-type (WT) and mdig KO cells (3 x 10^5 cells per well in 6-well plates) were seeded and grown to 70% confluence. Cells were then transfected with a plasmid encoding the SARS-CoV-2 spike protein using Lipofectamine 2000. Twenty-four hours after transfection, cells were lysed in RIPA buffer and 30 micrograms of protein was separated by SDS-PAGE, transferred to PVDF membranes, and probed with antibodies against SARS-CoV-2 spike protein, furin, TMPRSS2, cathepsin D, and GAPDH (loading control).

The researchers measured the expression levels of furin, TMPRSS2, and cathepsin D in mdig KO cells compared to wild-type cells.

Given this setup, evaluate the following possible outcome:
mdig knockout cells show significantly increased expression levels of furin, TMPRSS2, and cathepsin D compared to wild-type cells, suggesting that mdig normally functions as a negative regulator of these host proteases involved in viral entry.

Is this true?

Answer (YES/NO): NO